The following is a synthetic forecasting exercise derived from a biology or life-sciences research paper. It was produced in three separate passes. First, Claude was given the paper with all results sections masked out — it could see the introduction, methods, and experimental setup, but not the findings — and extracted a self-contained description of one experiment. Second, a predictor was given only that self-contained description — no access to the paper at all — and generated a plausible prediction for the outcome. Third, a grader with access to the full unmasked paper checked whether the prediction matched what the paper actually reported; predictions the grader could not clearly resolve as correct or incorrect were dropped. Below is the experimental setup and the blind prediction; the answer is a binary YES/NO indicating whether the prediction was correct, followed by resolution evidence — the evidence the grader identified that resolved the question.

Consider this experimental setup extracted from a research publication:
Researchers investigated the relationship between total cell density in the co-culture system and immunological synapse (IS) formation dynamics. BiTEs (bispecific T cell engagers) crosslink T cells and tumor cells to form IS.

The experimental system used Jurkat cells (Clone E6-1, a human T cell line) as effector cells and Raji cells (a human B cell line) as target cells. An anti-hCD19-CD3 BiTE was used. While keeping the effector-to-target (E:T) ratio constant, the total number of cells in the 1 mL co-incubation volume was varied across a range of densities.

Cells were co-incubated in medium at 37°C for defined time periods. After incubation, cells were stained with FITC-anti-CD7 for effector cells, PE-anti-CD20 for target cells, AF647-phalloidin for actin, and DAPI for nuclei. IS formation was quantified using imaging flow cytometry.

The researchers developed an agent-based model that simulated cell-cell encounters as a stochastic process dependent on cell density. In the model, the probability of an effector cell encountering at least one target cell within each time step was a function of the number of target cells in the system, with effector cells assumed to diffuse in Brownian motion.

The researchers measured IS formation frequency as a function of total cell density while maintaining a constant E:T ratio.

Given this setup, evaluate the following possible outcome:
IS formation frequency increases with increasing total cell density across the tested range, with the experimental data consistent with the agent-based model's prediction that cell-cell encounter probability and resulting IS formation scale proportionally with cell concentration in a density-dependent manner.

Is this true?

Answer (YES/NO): YES